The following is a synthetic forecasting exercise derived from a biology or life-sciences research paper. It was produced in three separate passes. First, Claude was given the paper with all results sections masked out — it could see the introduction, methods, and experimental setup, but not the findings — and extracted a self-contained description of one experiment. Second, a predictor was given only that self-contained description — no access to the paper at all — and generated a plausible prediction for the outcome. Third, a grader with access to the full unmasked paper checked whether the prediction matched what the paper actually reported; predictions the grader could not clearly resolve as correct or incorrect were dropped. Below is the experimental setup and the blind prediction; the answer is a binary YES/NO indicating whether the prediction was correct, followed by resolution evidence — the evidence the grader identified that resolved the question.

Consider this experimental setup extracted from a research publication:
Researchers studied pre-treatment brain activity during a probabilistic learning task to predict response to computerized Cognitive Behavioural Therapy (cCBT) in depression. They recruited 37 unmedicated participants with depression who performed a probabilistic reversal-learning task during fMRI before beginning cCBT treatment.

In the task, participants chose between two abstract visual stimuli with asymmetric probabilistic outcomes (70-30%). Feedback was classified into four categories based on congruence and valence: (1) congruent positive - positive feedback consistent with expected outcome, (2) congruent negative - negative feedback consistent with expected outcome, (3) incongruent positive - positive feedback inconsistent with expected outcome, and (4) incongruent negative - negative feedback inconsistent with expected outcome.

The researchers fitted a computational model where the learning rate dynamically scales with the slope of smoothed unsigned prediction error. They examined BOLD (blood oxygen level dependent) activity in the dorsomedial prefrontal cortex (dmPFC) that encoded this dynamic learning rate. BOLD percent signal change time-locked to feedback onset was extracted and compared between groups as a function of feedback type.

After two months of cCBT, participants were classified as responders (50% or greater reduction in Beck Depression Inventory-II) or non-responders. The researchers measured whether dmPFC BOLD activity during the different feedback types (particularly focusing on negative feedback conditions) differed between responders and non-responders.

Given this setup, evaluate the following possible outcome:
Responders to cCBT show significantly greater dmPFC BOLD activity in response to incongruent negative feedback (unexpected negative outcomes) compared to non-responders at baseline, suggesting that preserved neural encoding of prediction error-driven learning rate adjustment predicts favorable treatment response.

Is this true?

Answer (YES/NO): YES